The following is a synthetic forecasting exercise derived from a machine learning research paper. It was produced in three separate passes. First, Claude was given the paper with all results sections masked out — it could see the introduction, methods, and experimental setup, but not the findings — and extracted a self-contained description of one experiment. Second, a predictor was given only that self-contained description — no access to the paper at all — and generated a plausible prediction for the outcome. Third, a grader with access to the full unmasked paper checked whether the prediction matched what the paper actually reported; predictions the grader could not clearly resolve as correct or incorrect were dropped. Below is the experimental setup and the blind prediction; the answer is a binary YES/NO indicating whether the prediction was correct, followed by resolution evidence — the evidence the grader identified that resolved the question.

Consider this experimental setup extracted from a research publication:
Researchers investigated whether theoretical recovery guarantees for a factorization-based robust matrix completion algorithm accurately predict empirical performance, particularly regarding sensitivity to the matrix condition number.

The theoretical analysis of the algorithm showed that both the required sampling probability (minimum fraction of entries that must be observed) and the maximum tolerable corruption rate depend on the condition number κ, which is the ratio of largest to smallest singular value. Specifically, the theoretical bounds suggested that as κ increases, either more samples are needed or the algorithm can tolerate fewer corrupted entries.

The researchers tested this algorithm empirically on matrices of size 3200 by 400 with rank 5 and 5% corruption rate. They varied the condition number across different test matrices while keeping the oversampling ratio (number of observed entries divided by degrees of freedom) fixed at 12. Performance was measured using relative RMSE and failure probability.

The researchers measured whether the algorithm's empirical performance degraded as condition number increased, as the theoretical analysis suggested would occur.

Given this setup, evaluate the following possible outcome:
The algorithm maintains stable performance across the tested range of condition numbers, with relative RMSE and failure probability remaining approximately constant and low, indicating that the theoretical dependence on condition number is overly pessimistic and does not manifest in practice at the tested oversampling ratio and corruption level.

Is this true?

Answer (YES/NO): YES